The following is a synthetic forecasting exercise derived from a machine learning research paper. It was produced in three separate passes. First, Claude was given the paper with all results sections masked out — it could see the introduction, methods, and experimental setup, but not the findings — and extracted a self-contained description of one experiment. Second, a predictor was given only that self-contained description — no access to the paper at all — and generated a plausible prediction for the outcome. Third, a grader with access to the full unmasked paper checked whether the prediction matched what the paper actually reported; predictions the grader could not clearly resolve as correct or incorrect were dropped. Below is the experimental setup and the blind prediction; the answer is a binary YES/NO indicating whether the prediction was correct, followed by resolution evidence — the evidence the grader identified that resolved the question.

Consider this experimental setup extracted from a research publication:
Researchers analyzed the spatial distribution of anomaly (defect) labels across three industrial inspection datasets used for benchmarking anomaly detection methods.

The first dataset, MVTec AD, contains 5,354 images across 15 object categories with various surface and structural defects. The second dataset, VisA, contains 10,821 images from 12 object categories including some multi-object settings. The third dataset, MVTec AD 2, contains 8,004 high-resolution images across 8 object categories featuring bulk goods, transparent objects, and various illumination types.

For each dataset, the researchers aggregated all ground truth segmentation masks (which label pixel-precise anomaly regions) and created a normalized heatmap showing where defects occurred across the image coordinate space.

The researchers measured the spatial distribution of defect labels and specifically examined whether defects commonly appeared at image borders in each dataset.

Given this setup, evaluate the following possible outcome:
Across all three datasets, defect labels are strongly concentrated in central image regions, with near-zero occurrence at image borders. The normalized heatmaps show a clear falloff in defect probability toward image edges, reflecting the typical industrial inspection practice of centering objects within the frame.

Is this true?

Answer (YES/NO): NO